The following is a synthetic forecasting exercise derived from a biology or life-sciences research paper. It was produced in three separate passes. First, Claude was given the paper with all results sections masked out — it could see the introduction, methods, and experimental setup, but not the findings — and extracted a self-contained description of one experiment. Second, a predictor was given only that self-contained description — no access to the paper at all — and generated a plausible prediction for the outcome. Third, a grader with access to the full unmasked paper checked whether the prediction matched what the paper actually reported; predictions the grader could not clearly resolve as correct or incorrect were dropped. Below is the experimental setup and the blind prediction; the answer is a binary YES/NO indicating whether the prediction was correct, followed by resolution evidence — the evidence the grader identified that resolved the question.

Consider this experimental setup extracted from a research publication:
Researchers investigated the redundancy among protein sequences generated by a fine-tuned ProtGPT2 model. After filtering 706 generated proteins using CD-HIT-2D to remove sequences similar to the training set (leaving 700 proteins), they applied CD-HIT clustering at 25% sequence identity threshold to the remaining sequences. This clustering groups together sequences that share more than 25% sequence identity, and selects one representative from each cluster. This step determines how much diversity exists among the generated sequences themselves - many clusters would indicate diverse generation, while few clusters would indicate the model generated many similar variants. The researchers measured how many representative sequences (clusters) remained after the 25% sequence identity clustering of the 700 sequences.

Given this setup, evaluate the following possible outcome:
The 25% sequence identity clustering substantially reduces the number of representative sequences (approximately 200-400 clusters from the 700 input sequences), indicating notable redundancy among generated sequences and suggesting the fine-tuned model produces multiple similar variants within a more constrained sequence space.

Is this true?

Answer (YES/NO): YES